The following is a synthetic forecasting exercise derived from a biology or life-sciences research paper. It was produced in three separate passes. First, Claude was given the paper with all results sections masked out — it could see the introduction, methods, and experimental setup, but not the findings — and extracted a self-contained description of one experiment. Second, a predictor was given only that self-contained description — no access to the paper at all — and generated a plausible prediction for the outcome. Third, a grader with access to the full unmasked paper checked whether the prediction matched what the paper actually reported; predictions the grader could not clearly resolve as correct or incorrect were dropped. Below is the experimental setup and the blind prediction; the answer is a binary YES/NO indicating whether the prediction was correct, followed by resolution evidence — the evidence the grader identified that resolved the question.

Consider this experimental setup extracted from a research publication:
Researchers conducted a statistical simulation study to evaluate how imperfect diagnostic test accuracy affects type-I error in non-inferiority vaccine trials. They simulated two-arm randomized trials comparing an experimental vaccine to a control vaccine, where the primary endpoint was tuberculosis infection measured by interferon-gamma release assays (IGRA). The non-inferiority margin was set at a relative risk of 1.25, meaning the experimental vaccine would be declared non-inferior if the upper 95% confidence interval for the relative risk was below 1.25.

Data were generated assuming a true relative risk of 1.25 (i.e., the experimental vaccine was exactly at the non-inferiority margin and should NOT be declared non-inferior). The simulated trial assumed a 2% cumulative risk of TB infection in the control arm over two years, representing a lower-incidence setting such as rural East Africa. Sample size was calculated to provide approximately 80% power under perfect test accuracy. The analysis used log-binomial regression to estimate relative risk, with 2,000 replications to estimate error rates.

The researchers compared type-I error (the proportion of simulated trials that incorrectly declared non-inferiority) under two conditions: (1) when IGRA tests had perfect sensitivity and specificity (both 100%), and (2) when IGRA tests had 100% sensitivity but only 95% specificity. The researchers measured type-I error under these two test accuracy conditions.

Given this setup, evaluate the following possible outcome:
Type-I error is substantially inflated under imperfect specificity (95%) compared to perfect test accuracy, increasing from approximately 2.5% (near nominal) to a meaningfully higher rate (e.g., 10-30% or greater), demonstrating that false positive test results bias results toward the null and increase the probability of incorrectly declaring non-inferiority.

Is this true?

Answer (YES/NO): YES